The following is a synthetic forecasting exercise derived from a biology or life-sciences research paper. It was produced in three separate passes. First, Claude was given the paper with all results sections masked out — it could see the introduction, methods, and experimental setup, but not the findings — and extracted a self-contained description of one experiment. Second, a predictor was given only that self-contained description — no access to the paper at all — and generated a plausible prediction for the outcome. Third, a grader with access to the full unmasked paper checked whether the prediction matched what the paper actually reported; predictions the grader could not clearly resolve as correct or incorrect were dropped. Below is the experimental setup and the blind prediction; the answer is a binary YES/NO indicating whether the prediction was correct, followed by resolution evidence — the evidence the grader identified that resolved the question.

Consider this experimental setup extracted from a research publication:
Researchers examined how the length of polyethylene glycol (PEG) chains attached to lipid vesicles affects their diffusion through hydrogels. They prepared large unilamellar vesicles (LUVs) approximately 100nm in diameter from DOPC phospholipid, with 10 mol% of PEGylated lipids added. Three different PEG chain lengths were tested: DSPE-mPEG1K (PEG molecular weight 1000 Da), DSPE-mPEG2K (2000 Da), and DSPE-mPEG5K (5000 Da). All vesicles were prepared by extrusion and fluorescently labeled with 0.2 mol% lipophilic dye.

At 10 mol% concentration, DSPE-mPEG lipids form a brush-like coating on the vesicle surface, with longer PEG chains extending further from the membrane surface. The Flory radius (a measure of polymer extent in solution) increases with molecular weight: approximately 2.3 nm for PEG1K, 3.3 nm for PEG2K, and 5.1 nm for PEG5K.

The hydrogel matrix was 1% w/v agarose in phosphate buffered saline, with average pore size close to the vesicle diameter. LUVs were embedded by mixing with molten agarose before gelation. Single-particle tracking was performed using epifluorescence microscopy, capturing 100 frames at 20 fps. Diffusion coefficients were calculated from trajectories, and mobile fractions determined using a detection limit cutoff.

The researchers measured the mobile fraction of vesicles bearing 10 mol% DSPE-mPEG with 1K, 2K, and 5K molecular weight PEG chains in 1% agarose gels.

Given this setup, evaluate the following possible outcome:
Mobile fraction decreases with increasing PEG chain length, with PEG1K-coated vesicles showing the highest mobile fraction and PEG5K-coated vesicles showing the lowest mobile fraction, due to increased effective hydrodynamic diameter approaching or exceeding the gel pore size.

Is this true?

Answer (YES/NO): NO